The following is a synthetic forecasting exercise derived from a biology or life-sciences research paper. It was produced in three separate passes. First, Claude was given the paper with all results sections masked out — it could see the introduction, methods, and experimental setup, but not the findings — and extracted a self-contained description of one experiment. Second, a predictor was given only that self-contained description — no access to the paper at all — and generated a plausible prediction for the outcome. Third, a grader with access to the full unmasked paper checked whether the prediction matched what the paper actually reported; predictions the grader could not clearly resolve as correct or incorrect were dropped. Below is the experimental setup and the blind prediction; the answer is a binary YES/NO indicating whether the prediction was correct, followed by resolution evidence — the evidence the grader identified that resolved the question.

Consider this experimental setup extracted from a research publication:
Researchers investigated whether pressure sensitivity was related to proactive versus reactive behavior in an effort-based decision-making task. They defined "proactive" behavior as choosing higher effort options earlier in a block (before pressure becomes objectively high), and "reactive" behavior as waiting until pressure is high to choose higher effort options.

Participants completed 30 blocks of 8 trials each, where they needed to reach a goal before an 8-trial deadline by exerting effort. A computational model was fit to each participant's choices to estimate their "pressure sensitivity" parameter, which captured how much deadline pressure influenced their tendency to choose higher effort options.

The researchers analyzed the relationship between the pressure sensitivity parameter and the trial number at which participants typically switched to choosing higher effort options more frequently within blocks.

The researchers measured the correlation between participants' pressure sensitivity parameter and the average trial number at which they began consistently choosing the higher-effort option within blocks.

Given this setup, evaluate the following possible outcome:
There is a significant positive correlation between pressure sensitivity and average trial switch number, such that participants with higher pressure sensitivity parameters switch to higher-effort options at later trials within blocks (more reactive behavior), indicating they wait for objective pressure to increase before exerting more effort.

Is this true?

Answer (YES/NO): NO